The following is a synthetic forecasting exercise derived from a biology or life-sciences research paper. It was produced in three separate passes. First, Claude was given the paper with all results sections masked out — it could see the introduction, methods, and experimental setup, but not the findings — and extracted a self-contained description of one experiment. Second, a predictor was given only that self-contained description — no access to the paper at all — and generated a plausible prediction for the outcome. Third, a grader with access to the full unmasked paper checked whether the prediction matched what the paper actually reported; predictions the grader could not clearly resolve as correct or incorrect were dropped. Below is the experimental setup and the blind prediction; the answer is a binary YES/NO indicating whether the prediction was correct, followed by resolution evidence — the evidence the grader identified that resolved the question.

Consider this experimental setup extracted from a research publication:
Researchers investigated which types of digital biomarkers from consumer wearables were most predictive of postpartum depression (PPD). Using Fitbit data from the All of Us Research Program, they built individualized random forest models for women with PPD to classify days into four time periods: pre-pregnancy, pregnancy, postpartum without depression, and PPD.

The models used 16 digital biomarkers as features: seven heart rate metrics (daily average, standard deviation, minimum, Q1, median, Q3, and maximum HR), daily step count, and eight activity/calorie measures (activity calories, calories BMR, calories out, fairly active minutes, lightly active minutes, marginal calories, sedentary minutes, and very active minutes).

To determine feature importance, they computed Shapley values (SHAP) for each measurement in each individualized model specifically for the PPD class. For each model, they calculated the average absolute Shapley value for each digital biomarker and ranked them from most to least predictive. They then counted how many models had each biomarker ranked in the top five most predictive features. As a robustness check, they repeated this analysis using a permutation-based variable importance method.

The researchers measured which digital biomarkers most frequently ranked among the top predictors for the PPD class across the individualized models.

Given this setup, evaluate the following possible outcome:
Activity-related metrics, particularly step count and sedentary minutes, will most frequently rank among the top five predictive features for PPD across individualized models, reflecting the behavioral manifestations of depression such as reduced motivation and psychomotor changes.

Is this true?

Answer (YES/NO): NO